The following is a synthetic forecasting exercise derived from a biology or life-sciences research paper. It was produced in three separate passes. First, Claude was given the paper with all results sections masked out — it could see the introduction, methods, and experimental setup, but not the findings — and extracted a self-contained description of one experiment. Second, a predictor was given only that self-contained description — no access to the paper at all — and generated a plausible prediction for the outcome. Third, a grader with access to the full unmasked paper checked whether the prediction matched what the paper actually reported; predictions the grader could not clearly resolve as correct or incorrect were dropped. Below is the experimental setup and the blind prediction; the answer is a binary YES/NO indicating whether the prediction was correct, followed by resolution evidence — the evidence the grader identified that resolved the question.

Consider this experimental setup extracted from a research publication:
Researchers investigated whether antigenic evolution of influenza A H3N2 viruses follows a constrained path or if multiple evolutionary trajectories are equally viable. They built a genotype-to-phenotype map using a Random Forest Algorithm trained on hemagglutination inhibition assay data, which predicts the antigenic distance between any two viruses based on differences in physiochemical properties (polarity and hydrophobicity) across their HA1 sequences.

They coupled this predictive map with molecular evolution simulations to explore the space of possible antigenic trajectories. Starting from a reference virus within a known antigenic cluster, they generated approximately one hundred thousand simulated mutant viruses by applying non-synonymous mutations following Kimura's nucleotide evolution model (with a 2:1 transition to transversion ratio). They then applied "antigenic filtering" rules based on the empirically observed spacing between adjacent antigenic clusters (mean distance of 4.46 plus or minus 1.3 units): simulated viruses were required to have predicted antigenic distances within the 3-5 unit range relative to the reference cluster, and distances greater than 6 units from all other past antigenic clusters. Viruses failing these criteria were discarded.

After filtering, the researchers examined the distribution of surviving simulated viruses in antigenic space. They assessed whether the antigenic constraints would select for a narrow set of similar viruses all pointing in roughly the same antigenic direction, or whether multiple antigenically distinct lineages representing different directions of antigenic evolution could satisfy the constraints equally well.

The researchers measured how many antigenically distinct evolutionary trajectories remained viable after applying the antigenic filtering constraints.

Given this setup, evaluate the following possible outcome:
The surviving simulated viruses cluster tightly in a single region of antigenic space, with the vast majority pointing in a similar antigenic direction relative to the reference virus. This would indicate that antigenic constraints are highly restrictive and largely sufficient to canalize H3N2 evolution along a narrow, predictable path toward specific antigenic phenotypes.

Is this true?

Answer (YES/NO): NO